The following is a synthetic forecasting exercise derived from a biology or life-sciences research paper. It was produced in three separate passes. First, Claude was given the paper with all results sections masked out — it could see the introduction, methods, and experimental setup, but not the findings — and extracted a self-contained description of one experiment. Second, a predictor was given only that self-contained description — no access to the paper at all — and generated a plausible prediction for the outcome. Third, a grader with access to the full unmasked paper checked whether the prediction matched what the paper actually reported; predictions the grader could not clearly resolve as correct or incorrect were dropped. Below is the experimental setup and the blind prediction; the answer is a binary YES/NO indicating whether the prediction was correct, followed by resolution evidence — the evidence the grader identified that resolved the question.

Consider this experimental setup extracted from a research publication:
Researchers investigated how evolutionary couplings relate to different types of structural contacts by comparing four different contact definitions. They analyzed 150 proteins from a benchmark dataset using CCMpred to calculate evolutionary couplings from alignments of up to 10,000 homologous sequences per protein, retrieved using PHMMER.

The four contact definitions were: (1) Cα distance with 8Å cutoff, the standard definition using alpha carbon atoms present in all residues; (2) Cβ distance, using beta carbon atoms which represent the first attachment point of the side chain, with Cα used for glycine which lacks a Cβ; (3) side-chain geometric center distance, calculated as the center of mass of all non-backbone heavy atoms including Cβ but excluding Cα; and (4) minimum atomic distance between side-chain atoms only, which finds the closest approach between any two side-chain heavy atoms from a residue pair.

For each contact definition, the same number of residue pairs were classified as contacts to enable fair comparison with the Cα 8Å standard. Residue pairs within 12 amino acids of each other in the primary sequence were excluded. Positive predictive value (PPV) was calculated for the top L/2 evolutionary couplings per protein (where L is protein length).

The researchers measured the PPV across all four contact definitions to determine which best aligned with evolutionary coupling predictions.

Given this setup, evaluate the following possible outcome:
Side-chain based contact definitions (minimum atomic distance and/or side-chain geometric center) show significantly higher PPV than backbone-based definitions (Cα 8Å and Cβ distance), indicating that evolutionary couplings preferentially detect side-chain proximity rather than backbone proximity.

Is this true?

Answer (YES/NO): YES